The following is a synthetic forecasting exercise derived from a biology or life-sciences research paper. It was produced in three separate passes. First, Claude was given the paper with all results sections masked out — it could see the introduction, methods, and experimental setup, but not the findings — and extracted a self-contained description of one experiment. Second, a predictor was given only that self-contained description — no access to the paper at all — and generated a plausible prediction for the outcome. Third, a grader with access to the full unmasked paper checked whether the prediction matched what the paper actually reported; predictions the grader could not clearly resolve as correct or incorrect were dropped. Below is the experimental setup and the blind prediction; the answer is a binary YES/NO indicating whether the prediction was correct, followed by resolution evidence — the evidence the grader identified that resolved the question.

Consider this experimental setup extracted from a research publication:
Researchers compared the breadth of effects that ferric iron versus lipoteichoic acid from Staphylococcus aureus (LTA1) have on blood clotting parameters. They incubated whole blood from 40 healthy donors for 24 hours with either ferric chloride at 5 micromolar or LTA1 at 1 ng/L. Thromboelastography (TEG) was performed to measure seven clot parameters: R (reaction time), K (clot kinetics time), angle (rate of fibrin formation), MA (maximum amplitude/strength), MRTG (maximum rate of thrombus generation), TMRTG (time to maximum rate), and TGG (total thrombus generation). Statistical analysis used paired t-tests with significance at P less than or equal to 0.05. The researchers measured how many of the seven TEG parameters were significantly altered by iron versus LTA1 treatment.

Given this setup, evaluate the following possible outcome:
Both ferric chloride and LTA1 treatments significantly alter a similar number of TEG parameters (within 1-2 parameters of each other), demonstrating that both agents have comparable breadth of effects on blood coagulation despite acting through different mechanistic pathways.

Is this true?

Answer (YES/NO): NO